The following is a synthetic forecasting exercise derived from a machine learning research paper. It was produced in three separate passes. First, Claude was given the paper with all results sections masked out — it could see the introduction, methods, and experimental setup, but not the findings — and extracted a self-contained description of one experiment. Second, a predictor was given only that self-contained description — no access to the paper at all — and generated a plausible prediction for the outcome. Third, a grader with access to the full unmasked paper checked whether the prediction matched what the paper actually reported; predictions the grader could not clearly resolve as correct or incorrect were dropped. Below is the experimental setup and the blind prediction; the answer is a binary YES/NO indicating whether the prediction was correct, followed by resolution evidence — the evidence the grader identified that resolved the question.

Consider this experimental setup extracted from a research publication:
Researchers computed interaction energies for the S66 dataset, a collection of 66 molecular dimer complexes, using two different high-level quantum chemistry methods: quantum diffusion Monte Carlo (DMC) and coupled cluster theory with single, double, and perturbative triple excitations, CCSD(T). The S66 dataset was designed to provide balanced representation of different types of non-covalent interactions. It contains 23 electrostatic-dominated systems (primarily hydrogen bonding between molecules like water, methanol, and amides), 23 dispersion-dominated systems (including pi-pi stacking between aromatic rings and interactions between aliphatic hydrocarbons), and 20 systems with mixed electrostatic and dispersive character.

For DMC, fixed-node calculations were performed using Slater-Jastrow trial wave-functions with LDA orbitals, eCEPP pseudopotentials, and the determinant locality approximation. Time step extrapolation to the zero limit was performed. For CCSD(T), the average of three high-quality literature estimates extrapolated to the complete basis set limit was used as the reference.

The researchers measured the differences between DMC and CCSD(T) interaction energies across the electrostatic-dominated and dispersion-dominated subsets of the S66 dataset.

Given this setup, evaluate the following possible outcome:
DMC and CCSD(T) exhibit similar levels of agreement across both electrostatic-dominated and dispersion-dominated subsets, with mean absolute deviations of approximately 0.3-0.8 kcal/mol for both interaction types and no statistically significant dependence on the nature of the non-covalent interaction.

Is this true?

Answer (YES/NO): NO